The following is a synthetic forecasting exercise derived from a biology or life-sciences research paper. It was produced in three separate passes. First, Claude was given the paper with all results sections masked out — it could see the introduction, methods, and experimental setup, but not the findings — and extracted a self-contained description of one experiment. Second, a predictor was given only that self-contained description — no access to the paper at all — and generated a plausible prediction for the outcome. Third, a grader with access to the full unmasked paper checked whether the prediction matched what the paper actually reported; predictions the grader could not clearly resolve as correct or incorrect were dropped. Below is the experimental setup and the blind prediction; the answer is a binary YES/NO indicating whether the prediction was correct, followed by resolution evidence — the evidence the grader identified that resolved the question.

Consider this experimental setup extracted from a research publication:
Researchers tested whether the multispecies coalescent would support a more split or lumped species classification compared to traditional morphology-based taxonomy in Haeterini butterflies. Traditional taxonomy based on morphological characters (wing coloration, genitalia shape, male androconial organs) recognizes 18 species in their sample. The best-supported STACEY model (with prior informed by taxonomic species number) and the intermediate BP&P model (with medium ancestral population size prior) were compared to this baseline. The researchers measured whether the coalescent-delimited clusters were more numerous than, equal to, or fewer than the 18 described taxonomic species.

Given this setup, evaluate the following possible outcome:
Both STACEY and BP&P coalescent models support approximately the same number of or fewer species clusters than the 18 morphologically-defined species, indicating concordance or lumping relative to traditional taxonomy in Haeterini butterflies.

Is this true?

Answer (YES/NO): NO